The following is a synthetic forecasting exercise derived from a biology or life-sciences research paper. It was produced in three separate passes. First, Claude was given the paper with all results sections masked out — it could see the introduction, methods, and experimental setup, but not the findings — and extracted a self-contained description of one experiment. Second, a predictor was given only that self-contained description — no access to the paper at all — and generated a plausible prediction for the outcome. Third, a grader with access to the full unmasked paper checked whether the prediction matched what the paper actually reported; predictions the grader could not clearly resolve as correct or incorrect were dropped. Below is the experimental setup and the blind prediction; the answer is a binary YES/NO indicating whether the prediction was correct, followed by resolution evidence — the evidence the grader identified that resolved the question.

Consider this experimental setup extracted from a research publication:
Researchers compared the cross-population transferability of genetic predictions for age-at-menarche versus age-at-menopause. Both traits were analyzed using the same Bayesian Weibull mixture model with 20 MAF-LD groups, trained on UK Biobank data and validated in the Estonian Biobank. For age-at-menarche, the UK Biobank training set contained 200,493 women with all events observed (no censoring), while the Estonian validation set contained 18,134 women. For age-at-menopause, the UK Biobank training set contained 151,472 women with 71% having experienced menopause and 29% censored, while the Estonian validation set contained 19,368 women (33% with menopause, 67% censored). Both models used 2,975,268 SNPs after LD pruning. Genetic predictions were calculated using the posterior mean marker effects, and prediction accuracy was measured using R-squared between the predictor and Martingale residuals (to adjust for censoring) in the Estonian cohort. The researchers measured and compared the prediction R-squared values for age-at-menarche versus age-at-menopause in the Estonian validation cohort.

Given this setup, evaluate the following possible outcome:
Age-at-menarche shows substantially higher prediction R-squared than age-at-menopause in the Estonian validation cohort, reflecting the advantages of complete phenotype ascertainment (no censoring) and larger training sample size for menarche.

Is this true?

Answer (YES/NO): YES